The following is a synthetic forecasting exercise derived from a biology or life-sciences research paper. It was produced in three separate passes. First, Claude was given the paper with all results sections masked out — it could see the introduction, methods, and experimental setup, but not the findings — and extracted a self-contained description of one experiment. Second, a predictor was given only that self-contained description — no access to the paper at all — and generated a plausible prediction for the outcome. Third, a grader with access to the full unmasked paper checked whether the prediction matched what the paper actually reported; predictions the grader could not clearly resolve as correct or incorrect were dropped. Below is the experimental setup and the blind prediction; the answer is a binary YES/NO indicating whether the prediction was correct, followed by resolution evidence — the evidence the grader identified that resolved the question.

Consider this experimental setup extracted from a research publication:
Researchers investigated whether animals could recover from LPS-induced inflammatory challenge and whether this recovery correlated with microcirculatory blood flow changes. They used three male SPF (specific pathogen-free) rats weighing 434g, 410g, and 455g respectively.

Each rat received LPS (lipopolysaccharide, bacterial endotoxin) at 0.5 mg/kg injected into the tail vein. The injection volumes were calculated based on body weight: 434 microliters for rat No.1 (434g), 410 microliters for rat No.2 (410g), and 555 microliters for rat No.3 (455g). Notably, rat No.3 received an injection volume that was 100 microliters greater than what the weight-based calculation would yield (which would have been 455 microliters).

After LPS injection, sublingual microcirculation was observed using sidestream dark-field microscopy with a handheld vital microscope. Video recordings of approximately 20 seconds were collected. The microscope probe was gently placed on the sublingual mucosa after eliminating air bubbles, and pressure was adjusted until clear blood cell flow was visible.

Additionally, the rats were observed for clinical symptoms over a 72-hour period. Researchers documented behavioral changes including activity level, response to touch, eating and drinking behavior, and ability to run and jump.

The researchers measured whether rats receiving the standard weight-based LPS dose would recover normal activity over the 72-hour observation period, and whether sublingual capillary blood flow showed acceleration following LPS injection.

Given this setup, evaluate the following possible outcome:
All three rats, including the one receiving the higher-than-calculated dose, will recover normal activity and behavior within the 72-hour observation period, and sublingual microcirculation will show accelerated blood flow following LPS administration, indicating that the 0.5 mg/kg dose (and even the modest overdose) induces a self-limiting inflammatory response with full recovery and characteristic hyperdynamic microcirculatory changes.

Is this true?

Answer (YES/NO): NO